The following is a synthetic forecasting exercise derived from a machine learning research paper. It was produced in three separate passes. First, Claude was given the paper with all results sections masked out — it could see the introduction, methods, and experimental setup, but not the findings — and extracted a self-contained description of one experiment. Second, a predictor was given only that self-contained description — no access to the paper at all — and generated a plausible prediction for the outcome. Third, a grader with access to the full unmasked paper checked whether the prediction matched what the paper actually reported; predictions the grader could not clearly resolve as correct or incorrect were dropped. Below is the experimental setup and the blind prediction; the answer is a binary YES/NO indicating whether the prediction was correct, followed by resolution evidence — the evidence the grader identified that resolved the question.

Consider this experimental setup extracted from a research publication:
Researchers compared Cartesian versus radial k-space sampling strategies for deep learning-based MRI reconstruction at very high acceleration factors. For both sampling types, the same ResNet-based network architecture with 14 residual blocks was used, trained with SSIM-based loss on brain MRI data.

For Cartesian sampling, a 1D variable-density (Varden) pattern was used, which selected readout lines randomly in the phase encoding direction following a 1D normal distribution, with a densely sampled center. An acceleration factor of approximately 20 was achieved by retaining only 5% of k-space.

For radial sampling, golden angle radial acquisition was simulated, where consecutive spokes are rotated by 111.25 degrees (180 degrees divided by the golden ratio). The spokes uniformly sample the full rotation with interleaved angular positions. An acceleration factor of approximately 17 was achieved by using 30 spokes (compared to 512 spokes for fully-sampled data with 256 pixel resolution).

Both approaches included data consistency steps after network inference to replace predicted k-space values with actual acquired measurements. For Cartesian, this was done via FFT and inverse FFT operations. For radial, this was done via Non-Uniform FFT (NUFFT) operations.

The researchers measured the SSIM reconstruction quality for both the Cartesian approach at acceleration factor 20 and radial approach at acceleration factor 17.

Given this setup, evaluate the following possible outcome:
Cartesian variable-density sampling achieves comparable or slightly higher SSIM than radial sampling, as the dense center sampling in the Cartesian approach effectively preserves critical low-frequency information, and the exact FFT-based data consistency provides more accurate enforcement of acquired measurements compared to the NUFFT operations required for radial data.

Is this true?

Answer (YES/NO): NO